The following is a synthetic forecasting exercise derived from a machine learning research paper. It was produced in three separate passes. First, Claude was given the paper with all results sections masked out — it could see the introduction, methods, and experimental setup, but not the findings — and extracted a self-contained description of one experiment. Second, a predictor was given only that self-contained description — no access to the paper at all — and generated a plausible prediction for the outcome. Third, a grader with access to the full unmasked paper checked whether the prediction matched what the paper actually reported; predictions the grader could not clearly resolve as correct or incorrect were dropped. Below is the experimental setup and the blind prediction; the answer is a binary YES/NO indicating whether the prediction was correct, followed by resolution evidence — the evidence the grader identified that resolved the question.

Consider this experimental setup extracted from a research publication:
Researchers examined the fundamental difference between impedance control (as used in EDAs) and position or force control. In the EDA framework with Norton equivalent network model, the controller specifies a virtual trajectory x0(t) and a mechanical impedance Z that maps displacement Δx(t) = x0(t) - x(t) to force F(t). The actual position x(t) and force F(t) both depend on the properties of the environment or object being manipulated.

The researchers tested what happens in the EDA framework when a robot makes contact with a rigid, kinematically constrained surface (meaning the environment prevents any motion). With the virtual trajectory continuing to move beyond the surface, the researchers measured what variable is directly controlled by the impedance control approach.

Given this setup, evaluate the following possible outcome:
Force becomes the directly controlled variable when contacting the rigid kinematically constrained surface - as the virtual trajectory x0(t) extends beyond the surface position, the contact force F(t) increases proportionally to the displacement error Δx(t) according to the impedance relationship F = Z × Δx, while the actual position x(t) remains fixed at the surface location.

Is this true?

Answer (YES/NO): NO